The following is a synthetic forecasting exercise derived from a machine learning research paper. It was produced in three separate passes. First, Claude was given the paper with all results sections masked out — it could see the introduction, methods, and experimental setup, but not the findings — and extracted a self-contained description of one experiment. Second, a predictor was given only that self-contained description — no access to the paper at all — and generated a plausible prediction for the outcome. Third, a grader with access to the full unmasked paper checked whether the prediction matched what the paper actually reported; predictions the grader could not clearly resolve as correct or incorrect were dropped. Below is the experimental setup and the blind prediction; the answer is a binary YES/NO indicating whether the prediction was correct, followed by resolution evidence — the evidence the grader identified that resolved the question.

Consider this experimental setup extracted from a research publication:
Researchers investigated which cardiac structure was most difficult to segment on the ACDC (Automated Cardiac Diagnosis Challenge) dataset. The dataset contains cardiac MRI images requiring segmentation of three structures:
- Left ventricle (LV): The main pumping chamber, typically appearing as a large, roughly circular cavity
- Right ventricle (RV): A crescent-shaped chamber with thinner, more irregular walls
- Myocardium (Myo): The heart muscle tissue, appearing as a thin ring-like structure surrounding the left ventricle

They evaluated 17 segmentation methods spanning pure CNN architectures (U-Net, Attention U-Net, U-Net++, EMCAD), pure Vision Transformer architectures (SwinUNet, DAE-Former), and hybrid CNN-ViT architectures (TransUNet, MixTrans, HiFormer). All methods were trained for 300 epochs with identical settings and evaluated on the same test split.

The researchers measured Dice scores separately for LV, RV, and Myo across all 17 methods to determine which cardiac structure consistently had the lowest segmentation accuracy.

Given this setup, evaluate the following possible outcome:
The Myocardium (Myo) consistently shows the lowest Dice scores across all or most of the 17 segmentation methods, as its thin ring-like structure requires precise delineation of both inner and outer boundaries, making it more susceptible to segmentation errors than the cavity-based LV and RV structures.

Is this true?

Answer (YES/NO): YES